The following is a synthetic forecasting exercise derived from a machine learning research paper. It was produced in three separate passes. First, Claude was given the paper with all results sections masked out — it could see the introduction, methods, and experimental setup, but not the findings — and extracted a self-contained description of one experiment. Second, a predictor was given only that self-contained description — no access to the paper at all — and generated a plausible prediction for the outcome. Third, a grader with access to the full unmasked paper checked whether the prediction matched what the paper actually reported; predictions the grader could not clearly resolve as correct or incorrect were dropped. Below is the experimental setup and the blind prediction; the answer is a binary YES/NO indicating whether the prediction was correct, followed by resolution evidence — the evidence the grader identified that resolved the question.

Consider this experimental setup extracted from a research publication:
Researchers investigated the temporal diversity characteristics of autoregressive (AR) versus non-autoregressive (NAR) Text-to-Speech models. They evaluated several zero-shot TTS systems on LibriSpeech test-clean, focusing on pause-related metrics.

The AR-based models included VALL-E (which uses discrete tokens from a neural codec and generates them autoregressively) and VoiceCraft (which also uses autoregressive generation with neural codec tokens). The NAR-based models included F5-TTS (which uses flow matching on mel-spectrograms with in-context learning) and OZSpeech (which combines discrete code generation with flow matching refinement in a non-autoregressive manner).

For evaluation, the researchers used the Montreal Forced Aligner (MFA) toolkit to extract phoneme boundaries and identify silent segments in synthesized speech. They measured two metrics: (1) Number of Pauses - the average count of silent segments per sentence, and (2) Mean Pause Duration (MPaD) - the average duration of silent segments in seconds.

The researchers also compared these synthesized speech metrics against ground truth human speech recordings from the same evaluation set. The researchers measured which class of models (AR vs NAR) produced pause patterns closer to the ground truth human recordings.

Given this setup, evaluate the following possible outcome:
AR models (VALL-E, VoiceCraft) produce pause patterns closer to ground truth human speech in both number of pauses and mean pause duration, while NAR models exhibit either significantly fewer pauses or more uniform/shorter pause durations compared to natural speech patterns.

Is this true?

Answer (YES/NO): NO